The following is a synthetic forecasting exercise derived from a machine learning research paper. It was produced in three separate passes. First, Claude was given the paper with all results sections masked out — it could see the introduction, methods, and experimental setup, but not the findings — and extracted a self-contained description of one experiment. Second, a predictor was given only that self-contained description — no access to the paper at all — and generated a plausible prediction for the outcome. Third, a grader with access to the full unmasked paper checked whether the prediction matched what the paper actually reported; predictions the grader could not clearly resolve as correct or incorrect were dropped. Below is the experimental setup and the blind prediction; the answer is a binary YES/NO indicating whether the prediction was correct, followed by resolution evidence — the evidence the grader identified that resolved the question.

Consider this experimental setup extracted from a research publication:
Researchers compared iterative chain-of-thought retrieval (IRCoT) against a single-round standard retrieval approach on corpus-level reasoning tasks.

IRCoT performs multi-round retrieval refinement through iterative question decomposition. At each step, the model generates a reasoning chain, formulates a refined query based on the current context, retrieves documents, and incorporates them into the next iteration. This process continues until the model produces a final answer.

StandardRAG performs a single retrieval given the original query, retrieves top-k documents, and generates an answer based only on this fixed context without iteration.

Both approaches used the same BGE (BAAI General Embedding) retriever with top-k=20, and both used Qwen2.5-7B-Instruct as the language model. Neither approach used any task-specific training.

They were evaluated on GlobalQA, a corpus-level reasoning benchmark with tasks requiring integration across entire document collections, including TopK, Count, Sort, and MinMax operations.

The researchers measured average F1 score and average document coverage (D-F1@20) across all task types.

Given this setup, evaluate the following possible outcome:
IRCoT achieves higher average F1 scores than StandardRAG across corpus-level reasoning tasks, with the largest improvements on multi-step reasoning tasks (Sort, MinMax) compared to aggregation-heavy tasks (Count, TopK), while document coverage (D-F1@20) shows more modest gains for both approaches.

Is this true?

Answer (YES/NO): NO